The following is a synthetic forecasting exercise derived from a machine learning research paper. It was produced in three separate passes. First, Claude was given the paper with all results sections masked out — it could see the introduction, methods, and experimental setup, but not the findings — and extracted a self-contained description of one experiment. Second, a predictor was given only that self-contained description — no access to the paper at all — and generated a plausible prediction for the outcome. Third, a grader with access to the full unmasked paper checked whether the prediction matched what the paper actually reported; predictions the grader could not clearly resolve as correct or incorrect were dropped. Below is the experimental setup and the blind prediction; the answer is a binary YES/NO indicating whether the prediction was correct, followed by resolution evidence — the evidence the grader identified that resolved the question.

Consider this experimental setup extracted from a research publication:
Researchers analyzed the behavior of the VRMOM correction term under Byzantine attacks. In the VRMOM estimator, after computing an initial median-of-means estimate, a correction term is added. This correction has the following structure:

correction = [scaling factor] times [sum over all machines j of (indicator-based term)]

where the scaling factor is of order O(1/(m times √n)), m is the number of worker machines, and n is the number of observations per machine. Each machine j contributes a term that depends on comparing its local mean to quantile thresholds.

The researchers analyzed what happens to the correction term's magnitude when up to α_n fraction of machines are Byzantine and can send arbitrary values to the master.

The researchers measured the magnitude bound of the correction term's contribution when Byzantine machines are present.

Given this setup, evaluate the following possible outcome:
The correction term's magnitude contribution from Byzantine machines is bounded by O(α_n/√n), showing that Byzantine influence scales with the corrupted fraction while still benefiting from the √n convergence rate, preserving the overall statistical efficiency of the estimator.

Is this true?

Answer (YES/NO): YES